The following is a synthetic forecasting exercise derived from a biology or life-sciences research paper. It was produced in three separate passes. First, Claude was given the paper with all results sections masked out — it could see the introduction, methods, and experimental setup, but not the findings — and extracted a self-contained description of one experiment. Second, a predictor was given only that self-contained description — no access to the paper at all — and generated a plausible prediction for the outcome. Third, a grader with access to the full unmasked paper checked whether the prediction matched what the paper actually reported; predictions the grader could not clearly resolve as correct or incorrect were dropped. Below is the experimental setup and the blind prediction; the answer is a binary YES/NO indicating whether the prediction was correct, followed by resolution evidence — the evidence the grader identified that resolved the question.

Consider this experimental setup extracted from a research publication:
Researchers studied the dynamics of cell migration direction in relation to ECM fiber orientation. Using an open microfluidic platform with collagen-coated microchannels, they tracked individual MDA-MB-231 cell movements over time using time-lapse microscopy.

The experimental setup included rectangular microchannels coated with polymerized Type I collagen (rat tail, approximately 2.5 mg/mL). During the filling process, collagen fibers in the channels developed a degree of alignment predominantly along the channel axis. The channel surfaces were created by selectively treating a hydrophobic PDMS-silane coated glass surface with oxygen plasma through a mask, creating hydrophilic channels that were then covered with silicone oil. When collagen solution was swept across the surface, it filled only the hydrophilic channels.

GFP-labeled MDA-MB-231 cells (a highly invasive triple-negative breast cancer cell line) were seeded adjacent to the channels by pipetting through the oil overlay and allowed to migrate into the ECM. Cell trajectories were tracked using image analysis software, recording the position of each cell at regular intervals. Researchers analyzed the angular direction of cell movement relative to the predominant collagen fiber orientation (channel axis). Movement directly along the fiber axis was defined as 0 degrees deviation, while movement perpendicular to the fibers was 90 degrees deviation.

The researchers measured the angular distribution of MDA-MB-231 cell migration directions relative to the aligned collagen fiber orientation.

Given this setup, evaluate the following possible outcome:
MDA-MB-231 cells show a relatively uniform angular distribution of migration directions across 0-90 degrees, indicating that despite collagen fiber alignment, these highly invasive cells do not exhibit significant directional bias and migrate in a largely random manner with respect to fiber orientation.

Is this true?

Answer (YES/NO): NO